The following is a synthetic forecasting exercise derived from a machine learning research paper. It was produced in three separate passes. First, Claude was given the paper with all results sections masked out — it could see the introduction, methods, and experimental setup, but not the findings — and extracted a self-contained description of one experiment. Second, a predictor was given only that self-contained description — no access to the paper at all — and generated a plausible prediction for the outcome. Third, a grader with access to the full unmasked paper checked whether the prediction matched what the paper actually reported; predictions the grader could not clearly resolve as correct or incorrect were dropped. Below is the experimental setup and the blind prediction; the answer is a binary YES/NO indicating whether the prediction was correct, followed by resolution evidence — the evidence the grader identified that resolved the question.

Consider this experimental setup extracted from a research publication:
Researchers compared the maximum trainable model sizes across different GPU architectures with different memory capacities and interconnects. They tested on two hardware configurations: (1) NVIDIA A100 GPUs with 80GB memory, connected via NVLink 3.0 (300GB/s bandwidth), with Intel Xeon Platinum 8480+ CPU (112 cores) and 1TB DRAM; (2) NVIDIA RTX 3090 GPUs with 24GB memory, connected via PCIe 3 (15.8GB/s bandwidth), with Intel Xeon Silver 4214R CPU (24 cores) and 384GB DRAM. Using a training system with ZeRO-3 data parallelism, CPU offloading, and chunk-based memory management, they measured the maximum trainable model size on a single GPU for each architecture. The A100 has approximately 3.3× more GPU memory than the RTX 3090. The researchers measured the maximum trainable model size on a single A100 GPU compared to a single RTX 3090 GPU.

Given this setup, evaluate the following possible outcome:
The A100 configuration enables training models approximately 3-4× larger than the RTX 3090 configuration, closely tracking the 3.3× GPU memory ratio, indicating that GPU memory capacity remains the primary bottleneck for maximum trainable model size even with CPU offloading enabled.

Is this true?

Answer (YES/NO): NO